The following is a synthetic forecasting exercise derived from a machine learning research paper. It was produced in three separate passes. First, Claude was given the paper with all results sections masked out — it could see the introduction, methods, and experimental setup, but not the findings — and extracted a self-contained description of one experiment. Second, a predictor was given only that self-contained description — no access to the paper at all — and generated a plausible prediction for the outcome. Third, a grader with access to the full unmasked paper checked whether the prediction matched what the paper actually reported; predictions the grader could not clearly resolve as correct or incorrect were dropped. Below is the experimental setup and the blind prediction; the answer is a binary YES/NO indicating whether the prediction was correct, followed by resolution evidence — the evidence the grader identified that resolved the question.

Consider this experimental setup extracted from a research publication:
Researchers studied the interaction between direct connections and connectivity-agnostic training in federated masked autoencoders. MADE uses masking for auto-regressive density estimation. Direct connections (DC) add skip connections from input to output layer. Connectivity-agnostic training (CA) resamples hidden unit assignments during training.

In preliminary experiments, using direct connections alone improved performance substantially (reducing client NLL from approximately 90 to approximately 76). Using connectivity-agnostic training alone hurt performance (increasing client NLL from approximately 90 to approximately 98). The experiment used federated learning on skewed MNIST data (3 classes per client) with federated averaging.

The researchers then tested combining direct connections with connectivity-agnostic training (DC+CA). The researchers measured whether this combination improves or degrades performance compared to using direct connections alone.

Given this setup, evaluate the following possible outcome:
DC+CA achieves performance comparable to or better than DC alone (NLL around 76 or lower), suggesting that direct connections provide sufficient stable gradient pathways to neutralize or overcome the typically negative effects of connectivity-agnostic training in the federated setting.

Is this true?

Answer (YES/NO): NO